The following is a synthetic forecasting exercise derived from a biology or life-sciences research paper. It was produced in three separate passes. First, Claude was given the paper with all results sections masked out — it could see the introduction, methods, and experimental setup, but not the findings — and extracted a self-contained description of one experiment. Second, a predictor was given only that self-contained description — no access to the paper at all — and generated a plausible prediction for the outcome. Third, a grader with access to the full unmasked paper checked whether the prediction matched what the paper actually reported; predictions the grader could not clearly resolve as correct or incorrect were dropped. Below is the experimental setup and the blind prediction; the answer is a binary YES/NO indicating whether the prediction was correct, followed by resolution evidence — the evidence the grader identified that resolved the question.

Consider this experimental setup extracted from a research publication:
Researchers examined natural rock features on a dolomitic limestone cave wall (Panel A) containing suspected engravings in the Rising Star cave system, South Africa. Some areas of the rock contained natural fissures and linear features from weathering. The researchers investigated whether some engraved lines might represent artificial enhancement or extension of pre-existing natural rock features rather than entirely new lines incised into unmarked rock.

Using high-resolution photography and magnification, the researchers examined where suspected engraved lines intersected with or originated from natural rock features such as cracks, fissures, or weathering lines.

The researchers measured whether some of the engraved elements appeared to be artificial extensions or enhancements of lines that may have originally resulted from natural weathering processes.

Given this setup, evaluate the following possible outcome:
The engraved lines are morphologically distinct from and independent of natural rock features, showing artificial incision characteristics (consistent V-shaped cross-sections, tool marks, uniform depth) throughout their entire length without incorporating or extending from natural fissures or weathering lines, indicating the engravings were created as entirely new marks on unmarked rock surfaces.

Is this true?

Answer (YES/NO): NO